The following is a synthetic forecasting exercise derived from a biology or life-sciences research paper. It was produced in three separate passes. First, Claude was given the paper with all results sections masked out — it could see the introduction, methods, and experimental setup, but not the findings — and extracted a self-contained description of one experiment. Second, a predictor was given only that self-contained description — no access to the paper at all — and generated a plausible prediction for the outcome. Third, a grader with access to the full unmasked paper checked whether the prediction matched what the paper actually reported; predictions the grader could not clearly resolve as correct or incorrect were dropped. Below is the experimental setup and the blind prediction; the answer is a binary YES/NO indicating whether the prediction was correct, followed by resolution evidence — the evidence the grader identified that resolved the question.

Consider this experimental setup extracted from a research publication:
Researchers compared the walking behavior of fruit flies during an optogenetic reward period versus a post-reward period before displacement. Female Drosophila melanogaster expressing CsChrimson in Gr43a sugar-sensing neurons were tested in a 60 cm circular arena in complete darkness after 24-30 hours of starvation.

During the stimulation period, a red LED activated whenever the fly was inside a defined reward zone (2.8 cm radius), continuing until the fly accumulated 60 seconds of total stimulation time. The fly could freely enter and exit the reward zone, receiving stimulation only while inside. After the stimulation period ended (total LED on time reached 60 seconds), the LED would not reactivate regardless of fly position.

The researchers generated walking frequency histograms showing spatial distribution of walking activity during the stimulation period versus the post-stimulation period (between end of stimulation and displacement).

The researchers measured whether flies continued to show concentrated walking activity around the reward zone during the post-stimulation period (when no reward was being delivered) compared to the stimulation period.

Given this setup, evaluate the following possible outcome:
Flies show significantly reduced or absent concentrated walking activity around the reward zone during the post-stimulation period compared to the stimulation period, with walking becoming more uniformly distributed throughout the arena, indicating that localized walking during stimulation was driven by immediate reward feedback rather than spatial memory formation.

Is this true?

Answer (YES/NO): NO